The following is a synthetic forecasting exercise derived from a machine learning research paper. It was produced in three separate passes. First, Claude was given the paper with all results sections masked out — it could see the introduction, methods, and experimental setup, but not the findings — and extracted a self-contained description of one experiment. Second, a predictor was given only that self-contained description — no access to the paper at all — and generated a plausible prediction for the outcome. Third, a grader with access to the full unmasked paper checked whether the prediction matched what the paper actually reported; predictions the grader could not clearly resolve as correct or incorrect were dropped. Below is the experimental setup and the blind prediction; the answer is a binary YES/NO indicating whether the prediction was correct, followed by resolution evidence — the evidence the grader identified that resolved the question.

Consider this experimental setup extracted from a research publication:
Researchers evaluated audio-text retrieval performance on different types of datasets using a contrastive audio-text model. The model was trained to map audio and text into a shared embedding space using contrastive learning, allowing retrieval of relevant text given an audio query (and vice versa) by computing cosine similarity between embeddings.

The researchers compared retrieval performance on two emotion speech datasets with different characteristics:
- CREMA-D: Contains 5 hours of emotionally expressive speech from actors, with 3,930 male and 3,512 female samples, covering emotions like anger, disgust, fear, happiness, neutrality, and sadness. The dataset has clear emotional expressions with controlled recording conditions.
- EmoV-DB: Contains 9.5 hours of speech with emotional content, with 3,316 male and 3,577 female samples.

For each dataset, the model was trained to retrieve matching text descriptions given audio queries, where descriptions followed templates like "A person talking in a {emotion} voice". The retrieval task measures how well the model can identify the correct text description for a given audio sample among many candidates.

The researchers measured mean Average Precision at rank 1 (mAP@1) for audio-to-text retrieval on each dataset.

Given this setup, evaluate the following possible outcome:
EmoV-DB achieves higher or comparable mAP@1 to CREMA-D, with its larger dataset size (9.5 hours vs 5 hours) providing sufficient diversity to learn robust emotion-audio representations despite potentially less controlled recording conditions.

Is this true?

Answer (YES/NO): NO